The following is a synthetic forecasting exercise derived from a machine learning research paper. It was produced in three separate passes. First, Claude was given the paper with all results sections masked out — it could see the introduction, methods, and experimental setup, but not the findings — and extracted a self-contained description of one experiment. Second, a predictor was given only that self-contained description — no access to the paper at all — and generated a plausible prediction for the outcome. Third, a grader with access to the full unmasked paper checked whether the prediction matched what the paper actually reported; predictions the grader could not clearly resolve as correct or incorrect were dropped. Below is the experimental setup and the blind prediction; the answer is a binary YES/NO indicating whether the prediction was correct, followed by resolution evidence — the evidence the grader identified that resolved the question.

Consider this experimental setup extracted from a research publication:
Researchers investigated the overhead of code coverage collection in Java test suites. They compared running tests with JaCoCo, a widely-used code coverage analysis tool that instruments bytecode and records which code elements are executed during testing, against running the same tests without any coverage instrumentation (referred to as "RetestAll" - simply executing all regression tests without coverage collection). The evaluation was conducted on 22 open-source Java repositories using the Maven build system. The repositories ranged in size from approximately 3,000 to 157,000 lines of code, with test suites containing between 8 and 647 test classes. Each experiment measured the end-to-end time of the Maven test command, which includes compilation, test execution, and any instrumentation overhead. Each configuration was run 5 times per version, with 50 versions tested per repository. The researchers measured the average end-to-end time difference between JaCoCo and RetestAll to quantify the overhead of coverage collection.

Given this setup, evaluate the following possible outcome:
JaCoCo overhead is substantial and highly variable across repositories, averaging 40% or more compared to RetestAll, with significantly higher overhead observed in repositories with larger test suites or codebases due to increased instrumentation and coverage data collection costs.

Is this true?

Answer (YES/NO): NO